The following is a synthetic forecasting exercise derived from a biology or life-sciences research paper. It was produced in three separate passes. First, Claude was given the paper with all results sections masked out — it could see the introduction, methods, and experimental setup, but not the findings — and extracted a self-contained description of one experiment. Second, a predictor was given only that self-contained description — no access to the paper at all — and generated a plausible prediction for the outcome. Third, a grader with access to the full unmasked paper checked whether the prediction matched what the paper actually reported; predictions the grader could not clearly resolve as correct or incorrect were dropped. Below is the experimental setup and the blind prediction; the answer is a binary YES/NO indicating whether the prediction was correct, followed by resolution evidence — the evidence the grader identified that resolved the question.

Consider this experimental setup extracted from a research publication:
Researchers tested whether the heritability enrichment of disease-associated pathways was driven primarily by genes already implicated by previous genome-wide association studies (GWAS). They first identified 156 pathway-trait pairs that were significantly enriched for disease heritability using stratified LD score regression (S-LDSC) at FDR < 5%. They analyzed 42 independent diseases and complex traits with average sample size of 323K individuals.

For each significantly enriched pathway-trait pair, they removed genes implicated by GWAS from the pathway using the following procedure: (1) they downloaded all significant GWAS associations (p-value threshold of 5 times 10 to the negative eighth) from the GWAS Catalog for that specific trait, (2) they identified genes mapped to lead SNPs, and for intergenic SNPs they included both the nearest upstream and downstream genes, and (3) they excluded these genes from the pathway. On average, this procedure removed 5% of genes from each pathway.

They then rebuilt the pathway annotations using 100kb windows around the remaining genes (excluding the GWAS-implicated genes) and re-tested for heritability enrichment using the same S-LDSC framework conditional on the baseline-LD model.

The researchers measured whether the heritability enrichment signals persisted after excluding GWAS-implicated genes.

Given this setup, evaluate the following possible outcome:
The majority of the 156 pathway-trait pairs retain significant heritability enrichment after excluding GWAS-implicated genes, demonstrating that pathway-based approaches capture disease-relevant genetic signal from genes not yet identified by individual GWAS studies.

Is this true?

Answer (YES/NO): NO